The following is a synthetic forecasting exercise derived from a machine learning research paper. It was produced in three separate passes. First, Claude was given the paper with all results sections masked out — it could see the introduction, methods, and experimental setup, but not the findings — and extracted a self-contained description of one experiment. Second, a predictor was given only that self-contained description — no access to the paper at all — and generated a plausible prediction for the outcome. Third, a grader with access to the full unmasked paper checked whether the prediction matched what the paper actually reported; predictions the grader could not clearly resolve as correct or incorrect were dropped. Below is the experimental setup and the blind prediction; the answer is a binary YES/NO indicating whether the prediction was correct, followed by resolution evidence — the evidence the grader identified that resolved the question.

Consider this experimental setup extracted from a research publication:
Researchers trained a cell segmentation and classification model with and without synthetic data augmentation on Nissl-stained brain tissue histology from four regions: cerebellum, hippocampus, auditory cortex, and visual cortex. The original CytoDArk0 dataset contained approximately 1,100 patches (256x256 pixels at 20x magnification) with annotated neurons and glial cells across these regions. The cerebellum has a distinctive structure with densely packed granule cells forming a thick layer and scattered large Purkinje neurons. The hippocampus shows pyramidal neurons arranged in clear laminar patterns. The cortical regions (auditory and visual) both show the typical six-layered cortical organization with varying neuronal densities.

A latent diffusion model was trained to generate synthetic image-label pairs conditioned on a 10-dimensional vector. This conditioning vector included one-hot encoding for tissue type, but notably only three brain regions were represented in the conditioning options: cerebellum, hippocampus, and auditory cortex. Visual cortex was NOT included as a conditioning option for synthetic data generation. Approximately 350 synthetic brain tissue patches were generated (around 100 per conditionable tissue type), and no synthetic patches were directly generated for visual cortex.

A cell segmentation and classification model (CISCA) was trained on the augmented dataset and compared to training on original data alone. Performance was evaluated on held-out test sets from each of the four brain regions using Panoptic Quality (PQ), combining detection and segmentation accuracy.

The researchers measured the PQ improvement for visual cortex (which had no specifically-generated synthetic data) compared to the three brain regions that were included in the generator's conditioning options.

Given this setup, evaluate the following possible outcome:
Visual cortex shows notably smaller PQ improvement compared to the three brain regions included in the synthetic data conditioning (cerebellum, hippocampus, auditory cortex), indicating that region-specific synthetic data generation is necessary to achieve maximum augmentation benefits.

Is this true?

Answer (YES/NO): NO